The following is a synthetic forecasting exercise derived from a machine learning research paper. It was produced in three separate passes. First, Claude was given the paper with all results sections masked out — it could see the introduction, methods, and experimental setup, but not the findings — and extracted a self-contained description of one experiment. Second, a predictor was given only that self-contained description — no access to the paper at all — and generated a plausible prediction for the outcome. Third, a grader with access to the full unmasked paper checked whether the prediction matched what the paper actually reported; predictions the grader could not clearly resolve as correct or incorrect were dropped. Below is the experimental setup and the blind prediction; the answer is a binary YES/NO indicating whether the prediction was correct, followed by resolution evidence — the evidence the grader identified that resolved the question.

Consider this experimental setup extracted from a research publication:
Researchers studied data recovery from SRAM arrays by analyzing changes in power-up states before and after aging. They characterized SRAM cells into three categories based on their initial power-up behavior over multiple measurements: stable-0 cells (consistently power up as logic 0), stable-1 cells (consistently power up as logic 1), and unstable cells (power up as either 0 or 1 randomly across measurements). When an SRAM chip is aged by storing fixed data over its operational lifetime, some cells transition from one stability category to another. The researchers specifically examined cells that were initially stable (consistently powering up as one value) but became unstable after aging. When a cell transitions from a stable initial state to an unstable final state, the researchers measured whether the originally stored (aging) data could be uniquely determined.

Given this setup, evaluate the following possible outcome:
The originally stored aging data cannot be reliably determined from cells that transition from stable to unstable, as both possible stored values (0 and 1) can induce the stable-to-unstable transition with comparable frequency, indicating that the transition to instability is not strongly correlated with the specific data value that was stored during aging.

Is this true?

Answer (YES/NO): NO